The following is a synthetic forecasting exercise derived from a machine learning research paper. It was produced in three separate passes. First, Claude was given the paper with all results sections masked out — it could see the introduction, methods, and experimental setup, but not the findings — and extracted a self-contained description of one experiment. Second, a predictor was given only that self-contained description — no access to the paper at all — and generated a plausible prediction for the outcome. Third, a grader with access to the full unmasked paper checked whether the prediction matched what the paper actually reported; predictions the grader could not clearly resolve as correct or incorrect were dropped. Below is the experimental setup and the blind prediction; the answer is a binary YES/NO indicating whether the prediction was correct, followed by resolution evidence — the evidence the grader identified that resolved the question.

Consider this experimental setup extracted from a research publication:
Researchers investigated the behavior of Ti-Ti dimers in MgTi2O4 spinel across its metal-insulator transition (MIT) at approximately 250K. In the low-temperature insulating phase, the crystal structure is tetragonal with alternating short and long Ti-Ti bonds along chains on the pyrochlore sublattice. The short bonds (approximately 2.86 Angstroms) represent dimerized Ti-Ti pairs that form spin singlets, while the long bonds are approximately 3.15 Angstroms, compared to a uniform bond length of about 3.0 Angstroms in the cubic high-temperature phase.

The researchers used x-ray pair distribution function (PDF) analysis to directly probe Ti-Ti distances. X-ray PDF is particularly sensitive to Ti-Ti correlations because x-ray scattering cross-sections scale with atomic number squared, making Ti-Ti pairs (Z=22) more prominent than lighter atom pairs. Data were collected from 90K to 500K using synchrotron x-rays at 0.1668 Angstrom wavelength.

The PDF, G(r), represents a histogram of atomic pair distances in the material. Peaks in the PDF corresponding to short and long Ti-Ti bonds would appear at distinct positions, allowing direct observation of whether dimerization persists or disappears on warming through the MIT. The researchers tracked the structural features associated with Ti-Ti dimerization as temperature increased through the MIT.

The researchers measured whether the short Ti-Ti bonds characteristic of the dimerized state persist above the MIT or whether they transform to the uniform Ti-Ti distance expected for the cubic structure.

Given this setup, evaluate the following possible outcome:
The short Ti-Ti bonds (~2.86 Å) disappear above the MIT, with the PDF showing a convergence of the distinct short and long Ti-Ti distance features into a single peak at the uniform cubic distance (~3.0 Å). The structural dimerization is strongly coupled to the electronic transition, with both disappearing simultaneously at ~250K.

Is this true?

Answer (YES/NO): NO